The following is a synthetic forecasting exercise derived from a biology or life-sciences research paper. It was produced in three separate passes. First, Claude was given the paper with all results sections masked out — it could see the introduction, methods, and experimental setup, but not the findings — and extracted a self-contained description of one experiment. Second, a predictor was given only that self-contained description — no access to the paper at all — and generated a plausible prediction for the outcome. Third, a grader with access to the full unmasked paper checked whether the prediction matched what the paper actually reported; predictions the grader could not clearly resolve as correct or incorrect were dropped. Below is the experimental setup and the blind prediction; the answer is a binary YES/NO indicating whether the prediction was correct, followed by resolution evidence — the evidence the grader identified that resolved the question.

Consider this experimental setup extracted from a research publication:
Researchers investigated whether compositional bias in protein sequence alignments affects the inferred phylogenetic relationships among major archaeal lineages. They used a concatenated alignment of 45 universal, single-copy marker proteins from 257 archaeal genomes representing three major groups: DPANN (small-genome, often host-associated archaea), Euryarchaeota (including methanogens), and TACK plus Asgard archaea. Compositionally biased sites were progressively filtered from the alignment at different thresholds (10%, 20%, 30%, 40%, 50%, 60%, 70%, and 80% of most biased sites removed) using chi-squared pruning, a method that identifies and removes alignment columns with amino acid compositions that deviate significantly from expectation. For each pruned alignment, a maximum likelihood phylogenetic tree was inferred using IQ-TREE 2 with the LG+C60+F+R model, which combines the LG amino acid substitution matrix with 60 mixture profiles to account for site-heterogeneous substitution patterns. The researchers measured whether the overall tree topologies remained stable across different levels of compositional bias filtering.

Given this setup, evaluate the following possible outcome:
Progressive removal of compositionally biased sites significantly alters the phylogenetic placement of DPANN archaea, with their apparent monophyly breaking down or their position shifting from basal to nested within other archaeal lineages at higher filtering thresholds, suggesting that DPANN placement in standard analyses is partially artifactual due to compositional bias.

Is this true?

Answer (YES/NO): NO